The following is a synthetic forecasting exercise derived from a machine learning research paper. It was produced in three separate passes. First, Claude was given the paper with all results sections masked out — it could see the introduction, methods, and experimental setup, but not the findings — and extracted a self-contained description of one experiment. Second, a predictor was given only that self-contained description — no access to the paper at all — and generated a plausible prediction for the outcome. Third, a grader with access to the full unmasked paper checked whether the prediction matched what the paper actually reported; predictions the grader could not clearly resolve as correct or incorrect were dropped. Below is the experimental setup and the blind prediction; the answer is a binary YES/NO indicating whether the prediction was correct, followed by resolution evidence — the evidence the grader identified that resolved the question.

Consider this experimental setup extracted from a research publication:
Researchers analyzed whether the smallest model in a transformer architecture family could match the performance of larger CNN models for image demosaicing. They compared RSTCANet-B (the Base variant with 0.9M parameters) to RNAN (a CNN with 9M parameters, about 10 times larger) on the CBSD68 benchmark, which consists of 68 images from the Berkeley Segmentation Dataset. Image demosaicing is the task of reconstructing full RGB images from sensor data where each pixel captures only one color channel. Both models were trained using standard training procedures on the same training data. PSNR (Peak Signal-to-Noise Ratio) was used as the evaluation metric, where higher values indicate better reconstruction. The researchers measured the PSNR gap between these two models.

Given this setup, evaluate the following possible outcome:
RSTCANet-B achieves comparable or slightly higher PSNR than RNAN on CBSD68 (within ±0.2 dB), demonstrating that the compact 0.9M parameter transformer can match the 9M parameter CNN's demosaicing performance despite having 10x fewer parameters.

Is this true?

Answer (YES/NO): NO